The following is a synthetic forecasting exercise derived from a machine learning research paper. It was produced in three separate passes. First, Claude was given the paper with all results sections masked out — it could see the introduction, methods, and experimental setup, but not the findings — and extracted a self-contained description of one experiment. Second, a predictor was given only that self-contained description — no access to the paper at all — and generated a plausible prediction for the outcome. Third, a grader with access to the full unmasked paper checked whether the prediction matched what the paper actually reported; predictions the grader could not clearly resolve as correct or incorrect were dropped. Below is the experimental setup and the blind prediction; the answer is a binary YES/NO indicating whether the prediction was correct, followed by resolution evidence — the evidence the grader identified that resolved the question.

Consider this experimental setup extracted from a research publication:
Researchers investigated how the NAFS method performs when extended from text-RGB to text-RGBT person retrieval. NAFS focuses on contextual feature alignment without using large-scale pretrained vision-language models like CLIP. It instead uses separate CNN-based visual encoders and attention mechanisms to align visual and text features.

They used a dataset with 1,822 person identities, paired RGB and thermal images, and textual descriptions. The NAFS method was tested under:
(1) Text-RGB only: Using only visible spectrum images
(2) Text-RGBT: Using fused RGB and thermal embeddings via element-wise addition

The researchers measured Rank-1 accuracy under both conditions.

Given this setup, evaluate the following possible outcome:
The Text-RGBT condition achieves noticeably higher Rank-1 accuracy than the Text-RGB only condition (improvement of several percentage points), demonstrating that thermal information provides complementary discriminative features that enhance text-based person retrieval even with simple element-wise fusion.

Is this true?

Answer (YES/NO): NO